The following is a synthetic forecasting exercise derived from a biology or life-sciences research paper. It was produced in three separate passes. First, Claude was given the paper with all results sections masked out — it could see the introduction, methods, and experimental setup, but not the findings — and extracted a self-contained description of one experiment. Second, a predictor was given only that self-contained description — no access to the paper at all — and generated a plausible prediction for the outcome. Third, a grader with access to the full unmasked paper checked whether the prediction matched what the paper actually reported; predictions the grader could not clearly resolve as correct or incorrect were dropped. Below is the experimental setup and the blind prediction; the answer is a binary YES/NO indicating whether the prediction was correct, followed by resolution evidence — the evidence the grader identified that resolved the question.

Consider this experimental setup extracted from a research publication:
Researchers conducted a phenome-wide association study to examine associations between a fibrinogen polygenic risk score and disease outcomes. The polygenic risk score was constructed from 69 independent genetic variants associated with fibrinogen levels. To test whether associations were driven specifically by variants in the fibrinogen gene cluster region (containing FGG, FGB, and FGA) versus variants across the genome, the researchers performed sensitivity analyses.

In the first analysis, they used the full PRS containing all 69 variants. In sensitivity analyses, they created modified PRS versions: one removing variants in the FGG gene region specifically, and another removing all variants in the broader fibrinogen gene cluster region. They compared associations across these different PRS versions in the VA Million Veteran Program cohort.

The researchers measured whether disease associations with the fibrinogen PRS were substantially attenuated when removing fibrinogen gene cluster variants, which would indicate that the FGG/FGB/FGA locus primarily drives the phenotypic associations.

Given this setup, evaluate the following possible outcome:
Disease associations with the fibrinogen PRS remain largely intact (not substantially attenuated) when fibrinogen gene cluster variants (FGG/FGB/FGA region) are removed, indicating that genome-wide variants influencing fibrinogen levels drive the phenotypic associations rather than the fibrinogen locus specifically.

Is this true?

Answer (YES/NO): NO